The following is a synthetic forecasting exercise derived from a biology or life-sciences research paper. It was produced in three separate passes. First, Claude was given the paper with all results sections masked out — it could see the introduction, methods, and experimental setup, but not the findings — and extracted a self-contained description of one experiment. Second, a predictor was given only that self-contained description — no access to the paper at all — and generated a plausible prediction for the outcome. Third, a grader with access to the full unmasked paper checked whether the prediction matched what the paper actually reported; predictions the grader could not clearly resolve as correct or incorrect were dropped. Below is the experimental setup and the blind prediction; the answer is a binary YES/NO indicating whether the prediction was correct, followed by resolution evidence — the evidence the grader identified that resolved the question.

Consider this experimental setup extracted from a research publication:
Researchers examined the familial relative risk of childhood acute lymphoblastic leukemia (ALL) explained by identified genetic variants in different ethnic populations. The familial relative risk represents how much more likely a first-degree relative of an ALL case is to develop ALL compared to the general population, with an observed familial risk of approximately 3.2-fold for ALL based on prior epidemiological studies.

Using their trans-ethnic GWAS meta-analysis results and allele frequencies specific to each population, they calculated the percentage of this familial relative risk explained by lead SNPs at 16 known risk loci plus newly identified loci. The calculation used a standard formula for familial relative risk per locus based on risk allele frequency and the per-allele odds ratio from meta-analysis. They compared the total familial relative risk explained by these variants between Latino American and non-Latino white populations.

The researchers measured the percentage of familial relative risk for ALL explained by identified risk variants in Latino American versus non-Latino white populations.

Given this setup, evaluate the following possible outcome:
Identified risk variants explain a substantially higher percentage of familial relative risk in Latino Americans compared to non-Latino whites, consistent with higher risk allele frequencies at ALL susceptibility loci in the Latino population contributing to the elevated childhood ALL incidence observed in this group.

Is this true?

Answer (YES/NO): NO